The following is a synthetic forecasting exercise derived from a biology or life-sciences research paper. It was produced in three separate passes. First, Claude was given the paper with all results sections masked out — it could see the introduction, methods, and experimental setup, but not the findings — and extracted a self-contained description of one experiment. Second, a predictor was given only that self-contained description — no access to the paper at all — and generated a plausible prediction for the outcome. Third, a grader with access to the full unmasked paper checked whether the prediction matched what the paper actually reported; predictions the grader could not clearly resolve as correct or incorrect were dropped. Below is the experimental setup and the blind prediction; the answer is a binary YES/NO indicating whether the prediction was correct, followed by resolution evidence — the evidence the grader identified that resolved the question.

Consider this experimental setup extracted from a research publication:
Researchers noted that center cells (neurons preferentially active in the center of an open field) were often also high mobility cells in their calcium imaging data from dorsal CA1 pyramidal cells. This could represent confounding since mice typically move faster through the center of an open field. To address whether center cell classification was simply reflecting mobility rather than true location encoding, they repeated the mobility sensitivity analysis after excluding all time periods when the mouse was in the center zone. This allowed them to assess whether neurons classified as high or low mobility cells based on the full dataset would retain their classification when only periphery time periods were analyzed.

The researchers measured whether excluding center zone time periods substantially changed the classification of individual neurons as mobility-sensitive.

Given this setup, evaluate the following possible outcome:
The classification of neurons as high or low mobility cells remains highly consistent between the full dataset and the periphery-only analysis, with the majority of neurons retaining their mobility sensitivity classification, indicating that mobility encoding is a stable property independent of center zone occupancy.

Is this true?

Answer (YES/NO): YES